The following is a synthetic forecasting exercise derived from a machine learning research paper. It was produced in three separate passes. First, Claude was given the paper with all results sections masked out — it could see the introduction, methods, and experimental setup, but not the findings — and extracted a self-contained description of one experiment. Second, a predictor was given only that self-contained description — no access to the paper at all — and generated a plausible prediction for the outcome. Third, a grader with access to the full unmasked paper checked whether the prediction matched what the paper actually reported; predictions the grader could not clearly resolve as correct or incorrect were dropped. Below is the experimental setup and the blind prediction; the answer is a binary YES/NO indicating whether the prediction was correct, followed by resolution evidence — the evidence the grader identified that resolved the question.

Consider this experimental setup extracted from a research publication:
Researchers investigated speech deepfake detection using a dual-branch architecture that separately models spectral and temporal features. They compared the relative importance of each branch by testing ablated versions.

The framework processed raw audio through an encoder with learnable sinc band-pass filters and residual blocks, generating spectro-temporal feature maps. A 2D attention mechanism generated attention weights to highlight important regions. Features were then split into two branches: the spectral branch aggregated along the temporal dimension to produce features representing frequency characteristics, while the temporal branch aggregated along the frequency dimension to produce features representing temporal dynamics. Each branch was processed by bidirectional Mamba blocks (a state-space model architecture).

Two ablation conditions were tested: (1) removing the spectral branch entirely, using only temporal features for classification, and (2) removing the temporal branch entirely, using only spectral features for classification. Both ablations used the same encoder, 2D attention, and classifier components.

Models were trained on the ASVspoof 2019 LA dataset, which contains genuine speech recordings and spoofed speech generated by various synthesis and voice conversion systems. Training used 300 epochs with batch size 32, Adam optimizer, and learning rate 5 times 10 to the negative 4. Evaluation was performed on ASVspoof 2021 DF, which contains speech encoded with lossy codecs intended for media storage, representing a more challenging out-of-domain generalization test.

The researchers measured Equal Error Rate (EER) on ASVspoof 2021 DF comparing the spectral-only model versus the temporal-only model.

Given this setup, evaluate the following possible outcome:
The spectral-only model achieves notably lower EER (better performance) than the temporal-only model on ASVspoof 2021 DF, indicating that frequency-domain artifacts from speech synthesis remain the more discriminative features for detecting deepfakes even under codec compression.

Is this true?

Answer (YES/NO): YES